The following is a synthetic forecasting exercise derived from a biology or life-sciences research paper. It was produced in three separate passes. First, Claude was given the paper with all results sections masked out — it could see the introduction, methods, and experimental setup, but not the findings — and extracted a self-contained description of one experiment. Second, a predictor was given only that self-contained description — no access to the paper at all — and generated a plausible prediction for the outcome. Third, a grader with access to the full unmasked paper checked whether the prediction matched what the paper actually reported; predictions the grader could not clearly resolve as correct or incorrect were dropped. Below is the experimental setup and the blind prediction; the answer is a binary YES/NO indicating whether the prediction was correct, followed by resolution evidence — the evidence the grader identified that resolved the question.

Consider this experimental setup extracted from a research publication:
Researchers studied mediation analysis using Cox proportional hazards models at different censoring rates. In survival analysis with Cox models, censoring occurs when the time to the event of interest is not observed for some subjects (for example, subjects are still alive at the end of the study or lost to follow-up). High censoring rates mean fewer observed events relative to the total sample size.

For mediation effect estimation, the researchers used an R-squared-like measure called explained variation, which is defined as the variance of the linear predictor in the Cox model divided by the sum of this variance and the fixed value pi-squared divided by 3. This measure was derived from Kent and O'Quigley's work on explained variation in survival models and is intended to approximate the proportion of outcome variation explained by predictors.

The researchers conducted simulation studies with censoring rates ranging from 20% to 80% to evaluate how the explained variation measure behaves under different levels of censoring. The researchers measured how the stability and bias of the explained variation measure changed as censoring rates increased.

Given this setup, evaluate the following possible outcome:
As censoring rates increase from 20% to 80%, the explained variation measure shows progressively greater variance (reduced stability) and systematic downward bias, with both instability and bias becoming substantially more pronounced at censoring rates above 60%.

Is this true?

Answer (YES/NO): NO